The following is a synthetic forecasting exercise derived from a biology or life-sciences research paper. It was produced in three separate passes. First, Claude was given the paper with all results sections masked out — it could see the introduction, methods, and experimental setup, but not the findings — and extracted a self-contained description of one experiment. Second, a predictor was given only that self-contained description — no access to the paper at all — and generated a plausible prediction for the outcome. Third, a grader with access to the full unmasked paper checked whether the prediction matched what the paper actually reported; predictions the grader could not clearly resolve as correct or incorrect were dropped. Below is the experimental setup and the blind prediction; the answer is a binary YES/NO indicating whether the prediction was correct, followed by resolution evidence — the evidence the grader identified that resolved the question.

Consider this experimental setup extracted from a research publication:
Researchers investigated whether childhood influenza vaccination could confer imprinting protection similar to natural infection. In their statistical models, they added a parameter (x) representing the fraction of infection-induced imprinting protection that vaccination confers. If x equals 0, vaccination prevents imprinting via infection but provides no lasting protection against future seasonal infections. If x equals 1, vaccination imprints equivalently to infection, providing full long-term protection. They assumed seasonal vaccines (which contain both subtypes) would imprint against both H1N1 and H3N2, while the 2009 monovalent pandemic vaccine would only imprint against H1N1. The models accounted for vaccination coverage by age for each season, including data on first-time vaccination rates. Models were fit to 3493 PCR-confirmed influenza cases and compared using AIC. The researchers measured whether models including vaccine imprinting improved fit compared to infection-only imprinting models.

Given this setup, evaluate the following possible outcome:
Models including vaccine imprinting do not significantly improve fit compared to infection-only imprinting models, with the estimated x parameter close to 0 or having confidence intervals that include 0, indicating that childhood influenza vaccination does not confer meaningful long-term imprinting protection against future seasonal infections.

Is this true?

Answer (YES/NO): NO